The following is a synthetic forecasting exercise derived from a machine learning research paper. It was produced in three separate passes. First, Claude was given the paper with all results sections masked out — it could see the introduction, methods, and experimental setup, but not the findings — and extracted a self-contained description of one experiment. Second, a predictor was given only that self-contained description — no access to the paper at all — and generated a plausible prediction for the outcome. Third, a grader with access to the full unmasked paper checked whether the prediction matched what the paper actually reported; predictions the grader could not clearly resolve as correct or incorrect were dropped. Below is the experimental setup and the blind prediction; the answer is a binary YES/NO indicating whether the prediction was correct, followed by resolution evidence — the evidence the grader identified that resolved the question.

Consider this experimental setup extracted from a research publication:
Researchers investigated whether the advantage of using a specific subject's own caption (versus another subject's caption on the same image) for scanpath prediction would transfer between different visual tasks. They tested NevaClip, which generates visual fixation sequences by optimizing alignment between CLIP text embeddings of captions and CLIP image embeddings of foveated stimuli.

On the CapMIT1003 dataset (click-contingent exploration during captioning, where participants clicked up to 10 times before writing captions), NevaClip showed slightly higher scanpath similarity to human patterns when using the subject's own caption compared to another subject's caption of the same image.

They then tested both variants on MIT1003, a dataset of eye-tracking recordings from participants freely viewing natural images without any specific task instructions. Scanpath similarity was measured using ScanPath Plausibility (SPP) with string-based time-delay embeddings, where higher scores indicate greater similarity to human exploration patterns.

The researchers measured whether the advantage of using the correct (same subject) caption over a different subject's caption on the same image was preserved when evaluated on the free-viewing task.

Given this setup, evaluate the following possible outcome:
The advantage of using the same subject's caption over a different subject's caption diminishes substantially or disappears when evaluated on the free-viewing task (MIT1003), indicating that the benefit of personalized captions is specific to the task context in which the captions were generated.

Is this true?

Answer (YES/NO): YES